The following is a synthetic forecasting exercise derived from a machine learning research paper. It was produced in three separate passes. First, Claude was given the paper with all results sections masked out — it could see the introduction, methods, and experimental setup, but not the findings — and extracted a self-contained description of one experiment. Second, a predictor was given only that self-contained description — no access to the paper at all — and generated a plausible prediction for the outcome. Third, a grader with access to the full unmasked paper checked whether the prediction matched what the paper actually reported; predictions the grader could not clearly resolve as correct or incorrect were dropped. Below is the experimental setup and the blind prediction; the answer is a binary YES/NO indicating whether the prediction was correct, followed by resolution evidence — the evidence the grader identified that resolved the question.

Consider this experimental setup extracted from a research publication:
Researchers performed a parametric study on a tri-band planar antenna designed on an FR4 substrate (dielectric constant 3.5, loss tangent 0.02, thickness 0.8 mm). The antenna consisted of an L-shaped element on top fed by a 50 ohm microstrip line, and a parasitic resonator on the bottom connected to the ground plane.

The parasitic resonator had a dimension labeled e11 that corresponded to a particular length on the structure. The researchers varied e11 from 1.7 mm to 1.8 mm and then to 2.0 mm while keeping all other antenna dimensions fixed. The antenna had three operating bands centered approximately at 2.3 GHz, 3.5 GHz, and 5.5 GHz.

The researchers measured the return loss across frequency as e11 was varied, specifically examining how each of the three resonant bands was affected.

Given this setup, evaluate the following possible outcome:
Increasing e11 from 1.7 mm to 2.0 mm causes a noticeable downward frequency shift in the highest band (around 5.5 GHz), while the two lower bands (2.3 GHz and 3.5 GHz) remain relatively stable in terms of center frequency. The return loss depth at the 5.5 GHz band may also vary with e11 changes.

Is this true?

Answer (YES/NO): NO